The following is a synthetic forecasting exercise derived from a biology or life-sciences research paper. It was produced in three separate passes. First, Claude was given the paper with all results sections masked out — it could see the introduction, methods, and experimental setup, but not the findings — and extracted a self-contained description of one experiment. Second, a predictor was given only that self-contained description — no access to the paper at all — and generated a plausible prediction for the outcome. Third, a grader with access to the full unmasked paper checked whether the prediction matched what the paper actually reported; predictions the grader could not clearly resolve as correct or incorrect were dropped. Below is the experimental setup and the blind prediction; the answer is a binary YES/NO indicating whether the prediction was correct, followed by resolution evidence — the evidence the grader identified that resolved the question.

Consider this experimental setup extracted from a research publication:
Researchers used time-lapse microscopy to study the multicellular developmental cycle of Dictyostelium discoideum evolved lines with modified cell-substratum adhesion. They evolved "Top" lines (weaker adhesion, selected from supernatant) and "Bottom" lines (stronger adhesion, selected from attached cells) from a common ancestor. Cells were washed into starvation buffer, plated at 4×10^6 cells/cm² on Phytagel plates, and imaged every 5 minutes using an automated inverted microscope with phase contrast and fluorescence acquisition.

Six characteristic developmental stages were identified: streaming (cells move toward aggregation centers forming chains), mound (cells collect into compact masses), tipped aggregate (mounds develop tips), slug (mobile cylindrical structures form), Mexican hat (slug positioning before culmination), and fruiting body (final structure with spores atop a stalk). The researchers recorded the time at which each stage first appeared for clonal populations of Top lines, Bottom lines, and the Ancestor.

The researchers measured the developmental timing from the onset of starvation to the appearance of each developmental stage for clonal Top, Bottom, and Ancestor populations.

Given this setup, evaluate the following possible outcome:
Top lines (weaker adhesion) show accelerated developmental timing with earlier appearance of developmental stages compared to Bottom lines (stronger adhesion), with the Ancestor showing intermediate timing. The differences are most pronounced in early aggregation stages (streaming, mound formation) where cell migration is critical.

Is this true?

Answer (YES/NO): NO